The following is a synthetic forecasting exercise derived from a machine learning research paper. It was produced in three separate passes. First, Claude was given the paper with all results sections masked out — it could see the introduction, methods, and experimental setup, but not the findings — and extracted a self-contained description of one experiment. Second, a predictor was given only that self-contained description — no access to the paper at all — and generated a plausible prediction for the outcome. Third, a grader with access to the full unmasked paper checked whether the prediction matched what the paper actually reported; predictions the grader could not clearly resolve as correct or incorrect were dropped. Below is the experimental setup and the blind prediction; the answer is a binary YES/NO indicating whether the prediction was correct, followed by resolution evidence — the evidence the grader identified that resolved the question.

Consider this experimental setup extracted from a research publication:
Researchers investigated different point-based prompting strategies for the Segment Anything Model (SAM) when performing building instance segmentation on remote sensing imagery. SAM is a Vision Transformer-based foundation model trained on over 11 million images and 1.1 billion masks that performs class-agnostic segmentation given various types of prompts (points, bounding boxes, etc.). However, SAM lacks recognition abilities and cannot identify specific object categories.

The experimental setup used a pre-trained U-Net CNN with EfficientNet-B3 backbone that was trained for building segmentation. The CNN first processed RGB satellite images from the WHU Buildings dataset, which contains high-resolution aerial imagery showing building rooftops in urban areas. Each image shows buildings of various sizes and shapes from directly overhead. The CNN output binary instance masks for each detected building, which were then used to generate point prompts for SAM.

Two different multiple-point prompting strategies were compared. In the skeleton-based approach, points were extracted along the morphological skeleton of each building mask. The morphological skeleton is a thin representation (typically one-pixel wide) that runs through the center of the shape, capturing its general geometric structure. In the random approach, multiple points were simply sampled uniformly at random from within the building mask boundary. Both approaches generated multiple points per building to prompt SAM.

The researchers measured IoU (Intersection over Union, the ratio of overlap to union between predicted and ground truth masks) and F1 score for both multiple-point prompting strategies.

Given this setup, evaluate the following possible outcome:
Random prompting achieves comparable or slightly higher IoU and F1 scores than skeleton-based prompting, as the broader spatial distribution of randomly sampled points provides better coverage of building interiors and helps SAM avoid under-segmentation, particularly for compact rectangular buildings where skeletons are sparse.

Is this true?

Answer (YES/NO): YES